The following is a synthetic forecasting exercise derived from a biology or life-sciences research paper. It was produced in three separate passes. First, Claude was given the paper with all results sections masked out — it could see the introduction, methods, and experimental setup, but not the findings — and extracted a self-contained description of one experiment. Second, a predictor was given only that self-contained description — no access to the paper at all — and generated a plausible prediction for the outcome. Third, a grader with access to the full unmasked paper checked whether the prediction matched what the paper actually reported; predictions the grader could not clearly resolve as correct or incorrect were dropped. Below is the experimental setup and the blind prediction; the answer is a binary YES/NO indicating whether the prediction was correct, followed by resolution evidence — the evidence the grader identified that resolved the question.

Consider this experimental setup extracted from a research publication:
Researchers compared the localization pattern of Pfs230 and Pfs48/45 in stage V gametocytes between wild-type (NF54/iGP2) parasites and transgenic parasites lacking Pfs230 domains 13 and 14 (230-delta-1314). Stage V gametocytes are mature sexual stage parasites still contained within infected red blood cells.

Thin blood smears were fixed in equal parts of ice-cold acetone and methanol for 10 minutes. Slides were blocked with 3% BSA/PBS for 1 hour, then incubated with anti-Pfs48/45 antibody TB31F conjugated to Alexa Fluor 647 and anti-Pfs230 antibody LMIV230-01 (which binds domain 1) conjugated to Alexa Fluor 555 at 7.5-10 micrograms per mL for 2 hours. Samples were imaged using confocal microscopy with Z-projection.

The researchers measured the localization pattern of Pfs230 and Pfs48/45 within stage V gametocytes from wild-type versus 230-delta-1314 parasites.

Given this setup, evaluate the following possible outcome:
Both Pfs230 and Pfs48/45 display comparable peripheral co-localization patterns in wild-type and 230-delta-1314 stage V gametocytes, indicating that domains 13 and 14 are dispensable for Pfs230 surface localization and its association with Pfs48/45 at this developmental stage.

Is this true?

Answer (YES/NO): NO